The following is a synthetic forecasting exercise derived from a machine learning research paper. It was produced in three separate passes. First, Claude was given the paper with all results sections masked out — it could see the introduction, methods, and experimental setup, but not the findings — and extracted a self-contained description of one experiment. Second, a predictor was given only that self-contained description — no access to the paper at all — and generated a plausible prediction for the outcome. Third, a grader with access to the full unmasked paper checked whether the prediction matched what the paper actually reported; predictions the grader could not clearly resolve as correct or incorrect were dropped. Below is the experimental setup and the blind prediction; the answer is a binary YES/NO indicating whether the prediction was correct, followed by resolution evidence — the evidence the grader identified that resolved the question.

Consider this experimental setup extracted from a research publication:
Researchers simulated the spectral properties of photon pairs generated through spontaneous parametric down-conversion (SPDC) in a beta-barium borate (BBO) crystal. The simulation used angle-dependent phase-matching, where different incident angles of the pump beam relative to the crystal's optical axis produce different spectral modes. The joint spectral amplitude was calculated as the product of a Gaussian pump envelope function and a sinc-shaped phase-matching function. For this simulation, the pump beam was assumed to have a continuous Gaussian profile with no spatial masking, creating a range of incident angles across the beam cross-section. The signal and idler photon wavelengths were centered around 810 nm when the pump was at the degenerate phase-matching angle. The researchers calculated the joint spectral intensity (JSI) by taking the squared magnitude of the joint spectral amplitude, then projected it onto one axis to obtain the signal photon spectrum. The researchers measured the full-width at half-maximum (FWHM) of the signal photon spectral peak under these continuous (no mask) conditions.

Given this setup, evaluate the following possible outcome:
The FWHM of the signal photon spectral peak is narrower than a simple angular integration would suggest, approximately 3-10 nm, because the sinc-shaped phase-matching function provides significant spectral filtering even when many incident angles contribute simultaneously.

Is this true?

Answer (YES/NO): NO